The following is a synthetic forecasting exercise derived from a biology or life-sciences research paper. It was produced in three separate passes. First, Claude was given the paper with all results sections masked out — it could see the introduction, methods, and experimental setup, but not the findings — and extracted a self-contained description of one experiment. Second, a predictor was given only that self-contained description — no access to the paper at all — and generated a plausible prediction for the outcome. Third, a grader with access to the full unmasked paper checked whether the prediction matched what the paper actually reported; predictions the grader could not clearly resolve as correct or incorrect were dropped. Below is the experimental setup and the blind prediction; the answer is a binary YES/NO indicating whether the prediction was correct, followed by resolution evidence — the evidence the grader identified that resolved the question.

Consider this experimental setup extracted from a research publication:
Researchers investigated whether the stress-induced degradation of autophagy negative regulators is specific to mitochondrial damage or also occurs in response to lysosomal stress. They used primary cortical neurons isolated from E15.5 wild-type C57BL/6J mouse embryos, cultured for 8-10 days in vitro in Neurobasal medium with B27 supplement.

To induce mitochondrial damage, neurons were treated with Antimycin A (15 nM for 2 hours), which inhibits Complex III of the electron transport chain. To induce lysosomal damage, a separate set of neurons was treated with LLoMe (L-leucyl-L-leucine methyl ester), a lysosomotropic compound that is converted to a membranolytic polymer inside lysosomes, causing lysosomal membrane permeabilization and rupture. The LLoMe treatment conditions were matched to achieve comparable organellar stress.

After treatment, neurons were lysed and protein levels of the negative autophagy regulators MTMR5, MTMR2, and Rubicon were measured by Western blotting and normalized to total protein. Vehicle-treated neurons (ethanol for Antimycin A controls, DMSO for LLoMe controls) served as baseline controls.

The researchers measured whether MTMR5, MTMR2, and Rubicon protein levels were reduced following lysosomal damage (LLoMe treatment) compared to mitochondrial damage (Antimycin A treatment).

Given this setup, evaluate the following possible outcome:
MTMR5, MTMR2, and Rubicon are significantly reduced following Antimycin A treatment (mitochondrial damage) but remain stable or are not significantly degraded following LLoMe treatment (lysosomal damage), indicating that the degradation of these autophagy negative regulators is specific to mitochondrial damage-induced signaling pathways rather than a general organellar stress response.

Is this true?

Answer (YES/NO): YES